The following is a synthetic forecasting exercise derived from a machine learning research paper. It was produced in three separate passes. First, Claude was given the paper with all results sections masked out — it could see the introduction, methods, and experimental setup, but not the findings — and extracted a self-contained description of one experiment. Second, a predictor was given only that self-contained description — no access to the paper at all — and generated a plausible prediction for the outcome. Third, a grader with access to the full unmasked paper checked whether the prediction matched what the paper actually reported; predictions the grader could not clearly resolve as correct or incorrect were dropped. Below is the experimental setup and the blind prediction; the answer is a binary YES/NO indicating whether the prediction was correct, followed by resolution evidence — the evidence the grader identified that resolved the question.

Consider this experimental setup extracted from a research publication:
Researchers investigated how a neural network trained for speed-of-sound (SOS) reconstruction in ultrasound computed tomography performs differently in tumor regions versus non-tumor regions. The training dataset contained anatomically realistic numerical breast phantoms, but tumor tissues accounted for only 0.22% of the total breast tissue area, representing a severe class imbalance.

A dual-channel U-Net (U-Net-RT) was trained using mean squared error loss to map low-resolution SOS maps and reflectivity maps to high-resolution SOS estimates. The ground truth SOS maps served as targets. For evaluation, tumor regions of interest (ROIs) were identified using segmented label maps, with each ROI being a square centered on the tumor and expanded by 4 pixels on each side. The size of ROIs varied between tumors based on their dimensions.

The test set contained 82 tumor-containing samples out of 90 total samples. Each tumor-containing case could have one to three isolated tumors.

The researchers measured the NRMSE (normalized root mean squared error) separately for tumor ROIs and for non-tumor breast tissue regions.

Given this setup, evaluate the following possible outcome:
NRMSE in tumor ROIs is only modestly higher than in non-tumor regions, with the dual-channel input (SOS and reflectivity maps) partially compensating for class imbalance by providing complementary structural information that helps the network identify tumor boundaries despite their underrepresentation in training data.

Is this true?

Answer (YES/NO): NO